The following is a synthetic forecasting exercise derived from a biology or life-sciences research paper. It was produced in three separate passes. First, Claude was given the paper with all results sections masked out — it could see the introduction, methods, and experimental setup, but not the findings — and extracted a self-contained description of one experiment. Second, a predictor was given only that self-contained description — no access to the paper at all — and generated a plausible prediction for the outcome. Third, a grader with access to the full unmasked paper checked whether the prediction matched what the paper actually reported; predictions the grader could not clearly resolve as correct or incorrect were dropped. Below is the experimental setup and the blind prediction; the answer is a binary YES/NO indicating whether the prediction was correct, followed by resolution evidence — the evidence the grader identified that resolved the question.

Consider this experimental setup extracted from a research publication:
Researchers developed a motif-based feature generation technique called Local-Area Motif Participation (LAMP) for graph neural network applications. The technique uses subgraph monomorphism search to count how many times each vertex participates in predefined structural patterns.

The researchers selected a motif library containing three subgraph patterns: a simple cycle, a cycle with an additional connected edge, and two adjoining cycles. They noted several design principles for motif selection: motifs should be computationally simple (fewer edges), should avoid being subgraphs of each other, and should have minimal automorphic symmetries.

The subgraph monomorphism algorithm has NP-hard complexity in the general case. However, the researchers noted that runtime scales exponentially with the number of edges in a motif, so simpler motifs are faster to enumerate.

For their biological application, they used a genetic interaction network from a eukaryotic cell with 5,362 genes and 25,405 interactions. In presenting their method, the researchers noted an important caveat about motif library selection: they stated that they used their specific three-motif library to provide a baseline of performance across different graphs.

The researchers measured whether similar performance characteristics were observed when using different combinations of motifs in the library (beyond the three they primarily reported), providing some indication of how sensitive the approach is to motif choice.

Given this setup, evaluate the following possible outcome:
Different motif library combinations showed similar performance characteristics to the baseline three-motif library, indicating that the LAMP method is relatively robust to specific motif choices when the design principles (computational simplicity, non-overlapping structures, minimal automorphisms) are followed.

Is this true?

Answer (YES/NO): YES